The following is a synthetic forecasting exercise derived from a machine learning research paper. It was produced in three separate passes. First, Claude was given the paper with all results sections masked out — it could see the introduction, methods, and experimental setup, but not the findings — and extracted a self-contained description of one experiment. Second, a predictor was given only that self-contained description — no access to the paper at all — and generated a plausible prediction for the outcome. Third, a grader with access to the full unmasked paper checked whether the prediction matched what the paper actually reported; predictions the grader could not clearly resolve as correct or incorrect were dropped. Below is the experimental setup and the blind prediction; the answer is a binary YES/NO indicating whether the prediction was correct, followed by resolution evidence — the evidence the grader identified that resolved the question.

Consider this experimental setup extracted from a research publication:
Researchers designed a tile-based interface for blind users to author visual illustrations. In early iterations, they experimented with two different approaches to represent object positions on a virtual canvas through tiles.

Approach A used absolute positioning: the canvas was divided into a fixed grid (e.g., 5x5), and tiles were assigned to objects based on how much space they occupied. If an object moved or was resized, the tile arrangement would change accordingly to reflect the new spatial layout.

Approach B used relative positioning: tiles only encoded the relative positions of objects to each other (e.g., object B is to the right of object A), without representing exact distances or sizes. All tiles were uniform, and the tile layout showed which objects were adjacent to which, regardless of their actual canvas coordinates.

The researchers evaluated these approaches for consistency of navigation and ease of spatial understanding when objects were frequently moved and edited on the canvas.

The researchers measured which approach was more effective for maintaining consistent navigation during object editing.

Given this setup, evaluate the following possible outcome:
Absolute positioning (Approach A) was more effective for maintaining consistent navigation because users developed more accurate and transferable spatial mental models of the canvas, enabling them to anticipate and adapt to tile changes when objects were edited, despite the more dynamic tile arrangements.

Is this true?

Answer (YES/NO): NO